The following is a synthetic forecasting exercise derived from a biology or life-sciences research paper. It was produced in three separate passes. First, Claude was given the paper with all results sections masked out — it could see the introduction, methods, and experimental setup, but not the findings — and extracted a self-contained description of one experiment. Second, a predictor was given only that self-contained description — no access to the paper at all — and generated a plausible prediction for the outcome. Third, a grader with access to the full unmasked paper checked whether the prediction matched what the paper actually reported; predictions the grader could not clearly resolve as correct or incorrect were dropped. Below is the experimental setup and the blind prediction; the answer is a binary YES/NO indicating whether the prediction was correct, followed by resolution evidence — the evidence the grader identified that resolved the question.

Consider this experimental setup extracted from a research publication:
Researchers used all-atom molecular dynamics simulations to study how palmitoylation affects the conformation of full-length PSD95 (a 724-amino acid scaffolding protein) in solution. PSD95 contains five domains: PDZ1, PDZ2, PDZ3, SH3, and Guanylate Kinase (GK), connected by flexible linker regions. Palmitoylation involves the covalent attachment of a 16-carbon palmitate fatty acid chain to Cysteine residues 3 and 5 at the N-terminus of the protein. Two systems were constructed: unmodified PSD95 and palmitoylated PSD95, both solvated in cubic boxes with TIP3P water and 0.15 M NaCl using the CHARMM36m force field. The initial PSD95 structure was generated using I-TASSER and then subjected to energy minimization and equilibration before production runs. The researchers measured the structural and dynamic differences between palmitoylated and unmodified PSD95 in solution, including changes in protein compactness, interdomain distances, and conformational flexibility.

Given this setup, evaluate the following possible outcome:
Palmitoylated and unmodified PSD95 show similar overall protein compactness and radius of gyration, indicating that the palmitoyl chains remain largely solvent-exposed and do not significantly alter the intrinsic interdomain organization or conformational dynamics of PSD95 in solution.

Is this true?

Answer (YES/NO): NO